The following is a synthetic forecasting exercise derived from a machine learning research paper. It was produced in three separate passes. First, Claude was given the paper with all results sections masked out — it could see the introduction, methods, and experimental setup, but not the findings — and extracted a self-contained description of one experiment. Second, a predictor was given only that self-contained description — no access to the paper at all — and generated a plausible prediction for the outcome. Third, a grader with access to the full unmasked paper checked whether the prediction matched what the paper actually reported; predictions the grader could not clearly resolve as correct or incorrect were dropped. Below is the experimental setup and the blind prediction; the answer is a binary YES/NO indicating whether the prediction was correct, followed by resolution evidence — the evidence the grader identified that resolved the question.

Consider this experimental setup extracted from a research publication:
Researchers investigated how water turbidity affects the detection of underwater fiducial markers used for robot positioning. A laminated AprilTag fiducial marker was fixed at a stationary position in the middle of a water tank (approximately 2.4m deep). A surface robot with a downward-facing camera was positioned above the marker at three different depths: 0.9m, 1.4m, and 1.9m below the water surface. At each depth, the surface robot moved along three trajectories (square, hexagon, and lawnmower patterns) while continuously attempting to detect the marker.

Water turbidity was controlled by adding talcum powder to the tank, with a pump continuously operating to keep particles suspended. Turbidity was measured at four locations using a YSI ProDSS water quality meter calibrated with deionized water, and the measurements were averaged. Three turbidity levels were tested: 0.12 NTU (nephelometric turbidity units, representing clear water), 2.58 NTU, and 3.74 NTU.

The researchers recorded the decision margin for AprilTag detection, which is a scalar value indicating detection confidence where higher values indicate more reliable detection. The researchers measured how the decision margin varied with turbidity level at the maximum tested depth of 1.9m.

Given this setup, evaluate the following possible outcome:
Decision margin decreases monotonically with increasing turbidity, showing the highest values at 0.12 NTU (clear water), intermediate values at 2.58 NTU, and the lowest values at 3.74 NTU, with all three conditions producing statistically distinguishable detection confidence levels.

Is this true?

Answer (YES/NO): NO